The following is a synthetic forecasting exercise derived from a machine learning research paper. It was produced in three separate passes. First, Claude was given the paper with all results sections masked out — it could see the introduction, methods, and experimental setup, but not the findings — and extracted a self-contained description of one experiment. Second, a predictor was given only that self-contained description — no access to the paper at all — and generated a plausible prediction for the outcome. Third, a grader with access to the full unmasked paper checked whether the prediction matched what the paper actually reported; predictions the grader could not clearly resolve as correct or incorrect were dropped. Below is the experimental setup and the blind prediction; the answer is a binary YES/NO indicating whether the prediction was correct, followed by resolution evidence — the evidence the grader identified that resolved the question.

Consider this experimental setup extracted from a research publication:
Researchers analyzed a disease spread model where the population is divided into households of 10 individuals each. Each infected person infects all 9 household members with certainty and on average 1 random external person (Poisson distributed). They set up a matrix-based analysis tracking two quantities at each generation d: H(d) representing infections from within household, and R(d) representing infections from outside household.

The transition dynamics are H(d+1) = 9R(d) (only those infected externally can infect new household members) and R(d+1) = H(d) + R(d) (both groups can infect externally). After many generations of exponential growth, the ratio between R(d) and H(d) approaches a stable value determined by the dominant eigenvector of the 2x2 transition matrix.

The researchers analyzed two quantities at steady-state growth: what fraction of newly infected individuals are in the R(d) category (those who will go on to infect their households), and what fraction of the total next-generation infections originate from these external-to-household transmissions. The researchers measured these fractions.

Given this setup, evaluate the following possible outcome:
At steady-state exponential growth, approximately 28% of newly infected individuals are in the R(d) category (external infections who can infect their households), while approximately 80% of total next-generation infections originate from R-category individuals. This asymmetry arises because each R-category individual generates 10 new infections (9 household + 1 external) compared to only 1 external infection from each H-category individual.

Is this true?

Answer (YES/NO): YES